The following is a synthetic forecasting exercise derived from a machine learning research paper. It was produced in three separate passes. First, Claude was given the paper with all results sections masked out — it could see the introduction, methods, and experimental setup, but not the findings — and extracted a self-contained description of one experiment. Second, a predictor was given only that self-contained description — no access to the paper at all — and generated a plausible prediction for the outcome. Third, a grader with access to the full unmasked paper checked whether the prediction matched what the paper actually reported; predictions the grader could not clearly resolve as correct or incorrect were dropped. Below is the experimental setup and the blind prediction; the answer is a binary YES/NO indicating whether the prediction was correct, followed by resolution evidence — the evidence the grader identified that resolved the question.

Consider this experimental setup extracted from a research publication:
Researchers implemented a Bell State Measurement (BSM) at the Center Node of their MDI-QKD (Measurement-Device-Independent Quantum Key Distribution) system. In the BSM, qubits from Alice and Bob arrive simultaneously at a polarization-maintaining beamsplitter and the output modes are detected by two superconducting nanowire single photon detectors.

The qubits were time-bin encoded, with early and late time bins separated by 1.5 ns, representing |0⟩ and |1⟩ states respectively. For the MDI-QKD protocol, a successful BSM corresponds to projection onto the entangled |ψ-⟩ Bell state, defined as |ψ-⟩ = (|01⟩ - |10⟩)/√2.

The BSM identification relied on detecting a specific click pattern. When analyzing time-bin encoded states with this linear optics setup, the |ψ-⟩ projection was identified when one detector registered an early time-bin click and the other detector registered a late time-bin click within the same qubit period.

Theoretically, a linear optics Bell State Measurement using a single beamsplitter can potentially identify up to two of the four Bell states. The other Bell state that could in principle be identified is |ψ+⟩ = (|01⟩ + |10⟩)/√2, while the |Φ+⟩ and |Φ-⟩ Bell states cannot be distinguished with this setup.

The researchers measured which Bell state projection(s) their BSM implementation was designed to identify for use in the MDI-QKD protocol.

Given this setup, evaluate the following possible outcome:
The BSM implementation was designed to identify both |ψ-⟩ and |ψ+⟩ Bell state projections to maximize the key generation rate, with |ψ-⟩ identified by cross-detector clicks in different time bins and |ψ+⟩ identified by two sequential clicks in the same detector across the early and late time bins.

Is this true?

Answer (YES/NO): NO